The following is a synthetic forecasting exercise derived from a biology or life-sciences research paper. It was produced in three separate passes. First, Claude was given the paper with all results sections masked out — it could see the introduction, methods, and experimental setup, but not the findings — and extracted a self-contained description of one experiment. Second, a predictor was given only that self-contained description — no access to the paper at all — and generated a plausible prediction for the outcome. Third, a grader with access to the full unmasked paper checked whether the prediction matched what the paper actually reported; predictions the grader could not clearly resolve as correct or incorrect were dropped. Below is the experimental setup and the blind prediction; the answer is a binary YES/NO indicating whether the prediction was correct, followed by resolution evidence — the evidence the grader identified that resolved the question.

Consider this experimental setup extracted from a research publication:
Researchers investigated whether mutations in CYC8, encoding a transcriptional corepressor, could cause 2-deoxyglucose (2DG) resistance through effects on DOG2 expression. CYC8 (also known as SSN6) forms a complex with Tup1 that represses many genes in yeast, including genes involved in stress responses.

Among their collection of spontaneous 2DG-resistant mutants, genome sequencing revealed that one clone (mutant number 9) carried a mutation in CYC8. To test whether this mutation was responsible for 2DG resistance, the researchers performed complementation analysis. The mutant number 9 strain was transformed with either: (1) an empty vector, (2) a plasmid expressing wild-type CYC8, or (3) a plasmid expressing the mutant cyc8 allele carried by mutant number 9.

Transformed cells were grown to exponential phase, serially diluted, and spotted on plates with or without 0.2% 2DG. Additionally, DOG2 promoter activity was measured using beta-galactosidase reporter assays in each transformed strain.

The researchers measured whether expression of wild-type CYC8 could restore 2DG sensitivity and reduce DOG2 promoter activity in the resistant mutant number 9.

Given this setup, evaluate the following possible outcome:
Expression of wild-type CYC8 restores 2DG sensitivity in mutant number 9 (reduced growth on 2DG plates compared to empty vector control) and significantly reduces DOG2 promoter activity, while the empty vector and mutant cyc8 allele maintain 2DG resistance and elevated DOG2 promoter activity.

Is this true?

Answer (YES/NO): YES